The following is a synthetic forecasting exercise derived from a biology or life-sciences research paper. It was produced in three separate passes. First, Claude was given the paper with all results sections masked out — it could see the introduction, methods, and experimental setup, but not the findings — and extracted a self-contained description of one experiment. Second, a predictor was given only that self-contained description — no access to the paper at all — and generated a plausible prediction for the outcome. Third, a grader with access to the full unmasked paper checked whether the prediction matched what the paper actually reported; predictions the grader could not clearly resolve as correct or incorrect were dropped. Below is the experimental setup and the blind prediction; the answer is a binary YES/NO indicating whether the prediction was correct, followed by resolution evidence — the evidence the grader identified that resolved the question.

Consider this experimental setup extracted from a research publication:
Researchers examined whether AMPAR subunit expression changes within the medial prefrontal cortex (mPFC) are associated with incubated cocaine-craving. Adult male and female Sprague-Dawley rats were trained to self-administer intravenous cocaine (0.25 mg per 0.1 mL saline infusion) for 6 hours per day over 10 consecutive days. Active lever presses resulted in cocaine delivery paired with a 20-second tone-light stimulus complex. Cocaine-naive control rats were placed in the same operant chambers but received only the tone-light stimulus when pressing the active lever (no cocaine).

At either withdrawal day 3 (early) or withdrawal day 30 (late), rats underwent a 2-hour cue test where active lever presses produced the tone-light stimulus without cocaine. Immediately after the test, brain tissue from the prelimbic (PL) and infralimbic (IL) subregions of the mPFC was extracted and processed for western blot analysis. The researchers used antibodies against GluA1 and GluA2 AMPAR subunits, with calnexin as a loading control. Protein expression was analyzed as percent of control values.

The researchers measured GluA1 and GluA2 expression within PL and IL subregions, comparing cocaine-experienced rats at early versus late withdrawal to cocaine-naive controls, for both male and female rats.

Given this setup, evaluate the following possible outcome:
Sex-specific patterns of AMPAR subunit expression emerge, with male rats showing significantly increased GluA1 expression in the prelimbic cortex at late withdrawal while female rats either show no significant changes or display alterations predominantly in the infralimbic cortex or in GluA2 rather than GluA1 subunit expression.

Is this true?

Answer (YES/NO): NO